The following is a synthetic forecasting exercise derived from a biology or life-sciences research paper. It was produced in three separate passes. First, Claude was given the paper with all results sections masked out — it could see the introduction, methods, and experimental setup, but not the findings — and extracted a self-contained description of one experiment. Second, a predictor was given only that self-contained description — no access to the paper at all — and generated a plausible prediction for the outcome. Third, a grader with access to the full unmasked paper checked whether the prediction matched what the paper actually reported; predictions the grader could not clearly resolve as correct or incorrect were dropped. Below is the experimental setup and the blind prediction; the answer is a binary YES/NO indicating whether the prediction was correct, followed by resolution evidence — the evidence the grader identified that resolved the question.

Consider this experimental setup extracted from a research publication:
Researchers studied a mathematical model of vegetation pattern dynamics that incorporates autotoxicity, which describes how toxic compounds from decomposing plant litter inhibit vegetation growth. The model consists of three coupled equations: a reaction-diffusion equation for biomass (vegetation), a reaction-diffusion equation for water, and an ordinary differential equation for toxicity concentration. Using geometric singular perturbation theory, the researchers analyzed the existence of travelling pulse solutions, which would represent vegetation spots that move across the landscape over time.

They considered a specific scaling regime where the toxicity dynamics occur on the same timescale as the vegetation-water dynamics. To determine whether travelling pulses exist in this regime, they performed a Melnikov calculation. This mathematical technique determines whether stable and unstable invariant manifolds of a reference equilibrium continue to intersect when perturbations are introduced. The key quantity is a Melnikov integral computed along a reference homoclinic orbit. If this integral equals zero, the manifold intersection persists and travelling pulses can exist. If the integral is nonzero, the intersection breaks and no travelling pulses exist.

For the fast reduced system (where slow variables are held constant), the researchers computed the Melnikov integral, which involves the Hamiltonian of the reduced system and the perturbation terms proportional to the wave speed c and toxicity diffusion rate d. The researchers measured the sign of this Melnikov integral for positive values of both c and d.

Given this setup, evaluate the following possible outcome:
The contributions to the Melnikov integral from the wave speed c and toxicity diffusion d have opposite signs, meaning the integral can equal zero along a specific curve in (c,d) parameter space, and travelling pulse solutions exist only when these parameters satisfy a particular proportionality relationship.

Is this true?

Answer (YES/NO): NO